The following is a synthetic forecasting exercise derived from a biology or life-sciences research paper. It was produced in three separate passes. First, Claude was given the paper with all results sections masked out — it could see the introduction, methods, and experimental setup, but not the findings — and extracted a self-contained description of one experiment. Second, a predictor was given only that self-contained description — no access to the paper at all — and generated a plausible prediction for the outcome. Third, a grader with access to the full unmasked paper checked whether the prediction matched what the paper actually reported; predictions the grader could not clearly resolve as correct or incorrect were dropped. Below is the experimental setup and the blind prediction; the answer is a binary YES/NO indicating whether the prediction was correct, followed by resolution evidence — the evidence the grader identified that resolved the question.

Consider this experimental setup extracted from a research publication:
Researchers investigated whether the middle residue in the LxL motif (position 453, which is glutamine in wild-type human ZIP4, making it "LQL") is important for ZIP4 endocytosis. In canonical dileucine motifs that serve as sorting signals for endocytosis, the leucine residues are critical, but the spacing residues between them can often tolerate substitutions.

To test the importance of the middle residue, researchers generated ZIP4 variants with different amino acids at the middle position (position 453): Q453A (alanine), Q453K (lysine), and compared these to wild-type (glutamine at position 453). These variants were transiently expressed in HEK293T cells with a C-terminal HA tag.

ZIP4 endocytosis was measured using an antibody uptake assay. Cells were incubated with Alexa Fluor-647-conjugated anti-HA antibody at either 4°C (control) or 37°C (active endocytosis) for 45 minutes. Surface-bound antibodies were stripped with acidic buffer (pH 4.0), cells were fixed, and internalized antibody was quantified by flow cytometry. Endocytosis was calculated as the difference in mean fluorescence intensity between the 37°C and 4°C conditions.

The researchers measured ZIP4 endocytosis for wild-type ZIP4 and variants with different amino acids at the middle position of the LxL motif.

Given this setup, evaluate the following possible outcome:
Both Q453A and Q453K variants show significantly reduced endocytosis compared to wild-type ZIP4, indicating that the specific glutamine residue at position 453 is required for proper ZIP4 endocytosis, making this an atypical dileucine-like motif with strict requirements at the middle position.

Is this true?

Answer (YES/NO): NO